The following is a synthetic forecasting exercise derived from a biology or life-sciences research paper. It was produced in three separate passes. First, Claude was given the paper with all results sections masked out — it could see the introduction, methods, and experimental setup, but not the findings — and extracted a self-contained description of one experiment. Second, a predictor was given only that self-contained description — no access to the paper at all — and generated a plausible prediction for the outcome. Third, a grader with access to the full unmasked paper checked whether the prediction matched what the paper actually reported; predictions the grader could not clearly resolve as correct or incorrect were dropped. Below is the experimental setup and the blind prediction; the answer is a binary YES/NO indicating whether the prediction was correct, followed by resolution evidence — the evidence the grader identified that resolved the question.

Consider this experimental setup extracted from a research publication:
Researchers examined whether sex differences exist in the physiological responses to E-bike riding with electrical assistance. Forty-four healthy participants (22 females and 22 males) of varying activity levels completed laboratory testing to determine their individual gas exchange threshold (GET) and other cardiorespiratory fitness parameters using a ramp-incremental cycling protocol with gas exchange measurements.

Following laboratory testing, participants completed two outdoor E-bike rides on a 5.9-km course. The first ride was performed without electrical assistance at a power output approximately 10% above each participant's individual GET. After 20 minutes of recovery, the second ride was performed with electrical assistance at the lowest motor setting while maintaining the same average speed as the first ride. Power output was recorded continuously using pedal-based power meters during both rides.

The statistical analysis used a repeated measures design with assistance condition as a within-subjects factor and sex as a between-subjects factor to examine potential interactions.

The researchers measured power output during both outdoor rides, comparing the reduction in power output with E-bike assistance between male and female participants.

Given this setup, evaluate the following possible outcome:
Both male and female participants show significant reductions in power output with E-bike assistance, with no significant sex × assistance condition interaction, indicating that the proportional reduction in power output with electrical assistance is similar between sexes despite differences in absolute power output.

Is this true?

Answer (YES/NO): NO